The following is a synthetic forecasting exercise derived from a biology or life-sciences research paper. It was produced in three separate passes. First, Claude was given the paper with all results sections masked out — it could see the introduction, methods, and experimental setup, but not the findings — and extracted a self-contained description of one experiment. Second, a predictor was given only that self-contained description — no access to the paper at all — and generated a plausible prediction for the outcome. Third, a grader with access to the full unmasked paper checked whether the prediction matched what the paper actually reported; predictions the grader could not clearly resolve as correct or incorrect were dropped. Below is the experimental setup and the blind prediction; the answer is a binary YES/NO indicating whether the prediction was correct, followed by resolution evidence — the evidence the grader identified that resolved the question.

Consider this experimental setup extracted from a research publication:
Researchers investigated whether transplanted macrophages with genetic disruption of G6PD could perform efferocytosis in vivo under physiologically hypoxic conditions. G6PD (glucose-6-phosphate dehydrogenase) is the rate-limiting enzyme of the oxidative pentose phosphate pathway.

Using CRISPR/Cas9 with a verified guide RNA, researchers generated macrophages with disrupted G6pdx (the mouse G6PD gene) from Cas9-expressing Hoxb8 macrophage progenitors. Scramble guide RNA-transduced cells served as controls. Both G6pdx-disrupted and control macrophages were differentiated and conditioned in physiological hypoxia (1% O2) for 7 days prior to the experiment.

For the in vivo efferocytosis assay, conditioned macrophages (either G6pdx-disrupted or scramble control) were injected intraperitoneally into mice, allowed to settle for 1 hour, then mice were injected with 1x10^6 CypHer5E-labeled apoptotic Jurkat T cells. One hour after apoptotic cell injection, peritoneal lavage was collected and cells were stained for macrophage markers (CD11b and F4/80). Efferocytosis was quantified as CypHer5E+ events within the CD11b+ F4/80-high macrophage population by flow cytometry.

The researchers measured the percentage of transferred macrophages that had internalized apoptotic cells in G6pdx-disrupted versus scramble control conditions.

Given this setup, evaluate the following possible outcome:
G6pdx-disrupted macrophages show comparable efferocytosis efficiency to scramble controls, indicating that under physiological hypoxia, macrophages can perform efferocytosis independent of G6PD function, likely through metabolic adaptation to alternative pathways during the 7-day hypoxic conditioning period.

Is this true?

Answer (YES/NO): NO